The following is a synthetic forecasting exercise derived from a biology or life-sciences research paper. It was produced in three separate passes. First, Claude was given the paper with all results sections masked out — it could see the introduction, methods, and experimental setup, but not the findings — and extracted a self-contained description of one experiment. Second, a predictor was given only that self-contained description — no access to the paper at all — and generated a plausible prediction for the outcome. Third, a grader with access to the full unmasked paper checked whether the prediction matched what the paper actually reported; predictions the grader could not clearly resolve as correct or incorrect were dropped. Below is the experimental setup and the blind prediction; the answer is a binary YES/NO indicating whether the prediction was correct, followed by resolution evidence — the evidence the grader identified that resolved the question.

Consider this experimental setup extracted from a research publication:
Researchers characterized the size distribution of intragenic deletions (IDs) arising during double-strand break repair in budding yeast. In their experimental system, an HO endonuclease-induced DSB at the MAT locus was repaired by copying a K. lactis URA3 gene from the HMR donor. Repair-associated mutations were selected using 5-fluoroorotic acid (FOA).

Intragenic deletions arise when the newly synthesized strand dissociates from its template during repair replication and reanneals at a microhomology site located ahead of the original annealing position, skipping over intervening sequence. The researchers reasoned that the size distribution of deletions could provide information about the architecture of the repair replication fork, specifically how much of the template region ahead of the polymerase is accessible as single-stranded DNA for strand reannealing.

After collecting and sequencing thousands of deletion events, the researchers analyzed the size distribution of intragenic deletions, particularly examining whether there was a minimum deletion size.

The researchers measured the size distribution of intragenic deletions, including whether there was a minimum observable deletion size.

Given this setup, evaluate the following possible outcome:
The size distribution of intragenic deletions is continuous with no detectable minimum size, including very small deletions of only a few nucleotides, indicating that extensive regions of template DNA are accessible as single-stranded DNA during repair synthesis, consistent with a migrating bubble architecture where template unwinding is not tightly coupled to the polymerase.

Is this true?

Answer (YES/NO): NO